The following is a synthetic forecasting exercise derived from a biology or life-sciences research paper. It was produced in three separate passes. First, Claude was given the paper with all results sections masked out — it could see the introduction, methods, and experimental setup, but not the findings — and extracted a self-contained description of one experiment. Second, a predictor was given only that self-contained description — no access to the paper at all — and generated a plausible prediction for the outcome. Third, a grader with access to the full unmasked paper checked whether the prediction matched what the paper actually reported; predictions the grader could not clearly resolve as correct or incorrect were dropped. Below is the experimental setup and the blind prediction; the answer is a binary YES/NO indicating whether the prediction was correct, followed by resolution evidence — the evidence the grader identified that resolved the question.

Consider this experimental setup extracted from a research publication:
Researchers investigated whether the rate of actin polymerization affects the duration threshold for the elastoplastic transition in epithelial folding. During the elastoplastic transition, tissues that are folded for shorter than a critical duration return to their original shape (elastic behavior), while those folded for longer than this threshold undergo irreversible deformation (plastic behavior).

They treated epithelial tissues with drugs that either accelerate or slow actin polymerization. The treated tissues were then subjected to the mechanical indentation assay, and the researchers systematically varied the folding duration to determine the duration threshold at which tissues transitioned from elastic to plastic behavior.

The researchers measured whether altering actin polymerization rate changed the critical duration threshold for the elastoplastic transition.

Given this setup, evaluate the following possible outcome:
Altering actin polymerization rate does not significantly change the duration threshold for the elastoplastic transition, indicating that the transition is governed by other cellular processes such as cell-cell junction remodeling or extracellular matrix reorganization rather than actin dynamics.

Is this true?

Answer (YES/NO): NO